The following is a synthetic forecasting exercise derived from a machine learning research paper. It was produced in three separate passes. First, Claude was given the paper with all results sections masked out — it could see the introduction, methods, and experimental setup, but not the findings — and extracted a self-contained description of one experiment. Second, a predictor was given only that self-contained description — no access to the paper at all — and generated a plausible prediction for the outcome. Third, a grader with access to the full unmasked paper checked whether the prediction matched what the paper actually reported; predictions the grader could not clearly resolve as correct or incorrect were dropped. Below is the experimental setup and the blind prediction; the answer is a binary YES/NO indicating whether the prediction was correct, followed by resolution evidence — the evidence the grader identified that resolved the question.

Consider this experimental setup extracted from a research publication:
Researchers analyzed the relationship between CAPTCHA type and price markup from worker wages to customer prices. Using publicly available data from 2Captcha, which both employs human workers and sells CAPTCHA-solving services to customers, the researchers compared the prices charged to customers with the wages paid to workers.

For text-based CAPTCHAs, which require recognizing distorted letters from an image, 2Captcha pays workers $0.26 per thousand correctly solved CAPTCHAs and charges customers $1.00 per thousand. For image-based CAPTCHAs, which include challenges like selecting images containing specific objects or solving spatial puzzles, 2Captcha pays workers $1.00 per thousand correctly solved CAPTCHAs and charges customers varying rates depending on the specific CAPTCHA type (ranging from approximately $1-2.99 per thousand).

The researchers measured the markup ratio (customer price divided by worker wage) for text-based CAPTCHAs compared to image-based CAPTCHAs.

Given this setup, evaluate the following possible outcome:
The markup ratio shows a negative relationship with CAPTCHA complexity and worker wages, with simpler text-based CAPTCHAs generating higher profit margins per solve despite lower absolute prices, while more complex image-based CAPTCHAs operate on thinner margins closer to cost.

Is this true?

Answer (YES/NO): YES